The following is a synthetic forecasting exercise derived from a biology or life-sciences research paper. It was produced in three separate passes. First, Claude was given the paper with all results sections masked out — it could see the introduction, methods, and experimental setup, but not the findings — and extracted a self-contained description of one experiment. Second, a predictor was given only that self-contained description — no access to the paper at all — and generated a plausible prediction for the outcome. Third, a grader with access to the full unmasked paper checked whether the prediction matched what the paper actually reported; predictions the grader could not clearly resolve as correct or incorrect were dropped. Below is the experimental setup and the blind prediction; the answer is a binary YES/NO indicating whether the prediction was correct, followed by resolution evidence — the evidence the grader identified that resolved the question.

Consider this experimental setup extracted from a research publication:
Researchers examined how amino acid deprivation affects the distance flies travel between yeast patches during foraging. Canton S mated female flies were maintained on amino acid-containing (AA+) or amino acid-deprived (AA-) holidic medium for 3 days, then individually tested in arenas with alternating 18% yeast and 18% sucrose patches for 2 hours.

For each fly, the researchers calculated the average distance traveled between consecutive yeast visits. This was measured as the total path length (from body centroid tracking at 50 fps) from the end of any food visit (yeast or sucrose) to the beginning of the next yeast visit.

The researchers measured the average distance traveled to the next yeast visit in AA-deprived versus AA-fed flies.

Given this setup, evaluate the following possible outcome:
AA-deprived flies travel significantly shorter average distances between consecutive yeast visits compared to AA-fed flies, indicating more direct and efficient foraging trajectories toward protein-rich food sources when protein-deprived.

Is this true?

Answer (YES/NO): YES